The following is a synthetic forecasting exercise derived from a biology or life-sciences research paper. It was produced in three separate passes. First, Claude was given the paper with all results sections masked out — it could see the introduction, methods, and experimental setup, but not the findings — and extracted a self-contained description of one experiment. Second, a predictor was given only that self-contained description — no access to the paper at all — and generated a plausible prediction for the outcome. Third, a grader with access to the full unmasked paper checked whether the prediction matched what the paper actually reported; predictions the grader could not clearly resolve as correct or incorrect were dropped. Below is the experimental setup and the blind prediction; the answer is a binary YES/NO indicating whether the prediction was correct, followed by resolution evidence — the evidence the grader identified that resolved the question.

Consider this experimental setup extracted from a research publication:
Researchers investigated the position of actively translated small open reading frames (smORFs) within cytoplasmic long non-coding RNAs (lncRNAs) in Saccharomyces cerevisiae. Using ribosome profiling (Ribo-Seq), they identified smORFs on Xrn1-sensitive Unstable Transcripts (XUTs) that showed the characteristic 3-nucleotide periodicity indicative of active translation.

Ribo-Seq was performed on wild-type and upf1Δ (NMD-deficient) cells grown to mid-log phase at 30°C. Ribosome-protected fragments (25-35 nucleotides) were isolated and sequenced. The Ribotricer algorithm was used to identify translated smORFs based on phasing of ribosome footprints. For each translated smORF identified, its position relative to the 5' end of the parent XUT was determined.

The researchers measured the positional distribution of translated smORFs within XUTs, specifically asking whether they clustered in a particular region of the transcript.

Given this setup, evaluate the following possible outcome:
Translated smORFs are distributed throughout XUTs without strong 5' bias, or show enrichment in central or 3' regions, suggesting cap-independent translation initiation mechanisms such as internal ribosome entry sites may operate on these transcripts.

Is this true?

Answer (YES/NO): NO